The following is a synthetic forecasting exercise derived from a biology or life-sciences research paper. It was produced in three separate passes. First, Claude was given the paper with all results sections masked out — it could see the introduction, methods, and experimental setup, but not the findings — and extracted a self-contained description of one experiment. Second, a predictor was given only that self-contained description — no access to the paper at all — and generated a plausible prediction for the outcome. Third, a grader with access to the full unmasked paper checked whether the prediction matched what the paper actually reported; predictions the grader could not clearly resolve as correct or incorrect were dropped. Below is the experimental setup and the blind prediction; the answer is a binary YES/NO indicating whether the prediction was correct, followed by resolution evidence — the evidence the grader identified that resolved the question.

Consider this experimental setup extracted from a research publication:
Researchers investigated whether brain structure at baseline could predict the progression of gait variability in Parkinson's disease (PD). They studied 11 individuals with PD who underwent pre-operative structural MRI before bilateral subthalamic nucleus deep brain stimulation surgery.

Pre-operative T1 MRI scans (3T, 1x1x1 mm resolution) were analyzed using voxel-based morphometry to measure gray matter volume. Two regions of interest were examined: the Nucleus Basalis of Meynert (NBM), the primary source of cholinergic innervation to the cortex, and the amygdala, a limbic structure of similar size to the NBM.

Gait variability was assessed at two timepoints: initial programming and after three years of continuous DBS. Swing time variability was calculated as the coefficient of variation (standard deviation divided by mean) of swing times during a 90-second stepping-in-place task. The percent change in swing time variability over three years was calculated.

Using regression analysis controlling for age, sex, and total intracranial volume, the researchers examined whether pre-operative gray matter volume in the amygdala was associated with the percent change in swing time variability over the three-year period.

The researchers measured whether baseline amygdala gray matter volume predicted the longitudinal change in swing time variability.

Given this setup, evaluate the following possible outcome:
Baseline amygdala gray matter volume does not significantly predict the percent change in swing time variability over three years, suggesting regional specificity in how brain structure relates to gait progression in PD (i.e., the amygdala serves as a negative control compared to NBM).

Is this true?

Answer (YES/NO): YES